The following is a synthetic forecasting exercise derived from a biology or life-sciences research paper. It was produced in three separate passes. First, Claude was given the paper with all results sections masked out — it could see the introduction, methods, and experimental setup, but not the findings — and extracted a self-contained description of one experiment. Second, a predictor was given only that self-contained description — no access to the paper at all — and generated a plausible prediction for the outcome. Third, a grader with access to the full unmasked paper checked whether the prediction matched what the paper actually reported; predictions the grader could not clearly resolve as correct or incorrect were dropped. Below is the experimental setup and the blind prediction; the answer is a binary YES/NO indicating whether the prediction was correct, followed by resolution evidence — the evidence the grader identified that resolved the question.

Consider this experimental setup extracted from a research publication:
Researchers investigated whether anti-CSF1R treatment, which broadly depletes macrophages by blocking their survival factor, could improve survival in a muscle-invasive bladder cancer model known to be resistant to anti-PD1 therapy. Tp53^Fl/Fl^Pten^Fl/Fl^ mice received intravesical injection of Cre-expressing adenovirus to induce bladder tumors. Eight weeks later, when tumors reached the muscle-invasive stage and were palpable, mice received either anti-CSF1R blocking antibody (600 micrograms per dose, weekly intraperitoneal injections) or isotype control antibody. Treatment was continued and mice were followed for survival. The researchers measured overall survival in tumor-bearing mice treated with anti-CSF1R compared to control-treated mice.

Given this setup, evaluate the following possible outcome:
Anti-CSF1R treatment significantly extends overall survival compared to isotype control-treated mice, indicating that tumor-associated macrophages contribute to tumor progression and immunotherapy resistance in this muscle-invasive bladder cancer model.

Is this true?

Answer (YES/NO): NO